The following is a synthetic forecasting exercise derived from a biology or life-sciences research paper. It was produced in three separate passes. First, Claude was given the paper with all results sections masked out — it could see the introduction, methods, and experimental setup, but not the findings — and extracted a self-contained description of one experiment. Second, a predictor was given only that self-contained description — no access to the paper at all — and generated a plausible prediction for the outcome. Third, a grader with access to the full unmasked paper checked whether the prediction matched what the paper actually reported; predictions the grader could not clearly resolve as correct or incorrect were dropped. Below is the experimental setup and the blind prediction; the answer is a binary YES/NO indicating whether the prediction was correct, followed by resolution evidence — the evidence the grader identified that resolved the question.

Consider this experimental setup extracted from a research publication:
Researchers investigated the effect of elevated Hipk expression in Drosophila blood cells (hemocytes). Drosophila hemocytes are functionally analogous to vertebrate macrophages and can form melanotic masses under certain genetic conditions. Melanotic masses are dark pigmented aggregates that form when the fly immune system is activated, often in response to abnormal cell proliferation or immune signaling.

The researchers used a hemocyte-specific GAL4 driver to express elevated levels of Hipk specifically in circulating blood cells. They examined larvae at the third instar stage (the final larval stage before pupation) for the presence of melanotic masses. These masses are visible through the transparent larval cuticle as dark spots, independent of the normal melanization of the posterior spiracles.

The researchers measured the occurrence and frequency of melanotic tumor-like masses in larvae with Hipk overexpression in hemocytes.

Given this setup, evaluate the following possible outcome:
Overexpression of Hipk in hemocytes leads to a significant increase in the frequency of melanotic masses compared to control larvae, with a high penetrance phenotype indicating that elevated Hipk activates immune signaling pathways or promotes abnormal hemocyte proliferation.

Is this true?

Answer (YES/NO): YES